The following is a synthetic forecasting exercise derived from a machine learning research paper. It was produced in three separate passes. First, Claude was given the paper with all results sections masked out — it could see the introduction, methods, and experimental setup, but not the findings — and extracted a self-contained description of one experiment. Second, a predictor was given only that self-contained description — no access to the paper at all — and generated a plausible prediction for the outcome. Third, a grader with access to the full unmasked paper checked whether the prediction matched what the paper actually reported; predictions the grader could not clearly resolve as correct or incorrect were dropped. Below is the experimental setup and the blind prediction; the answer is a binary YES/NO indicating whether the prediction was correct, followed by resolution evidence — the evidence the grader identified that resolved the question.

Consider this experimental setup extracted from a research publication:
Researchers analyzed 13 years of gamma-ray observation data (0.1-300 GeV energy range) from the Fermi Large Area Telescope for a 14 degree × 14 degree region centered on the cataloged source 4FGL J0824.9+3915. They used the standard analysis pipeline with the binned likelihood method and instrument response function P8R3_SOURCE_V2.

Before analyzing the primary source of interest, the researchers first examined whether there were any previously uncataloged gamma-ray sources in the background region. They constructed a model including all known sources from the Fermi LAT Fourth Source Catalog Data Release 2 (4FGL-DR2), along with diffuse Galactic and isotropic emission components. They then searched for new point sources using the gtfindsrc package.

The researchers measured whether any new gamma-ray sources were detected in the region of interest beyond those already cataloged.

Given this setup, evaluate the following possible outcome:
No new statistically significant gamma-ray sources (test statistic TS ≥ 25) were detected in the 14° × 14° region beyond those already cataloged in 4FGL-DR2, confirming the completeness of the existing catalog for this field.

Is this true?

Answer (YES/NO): NO